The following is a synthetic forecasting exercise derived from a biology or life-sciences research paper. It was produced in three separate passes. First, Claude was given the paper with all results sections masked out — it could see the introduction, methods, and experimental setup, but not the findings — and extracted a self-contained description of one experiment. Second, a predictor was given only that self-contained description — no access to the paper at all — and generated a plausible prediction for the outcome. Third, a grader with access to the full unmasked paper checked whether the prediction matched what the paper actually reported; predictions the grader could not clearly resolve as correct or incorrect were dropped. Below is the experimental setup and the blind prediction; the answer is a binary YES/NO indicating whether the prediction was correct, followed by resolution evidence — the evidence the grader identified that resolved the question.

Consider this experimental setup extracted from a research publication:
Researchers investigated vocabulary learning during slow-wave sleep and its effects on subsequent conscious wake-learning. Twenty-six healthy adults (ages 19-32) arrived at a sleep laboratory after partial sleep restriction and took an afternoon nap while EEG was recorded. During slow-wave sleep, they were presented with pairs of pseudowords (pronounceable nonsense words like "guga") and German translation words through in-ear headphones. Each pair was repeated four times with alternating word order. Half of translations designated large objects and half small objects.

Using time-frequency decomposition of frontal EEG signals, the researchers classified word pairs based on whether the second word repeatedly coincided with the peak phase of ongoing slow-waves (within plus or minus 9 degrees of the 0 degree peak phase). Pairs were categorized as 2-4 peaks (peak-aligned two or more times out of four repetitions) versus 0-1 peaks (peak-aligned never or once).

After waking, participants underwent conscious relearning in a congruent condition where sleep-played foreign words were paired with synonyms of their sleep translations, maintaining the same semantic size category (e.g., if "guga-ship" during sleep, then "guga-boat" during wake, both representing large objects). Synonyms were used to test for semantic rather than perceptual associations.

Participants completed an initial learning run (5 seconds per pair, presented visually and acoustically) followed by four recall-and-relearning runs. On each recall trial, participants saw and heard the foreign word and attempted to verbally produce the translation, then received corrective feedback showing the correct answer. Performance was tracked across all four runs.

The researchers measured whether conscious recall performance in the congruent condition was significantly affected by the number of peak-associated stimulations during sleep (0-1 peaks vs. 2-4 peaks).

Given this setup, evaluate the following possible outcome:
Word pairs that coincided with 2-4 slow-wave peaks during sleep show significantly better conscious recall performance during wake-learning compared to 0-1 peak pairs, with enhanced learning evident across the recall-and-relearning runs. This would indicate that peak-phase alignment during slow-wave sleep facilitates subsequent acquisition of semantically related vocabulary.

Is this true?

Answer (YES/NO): NO